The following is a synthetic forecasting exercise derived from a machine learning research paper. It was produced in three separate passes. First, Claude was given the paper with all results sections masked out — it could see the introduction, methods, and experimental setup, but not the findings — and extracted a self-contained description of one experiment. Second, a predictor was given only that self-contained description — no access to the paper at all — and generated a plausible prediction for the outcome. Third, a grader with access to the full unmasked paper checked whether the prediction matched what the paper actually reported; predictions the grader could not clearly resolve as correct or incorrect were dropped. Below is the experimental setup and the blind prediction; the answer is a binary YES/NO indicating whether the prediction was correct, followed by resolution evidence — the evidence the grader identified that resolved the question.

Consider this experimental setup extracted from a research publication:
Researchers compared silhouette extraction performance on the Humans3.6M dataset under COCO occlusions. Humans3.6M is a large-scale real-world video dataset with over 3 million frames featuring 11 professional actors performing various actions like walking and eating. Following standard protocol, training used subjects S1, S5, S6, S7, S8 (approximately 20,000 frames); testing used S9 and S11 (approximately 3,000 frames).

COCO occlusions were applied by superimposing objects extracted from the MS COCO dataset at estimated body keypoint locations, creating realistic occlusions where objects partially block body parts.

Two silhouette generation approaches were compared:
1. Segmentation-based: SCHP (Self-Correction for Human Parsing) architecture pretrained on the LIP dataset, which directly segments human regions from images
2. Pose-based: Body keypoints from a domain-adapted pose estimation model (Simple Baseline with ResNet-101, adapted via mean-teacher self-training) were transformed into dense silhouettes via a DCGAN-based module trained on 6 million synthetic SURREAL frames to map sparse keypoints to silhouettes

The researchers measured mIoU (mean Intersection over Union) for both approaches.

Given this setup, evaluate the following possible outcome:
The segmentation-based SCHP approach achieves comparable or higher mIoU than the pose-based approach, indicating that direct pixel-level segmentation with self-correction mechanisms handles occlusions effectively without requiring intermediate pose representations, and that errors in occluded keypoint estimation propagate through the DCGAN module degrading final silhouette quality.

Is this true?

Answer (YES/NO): YES